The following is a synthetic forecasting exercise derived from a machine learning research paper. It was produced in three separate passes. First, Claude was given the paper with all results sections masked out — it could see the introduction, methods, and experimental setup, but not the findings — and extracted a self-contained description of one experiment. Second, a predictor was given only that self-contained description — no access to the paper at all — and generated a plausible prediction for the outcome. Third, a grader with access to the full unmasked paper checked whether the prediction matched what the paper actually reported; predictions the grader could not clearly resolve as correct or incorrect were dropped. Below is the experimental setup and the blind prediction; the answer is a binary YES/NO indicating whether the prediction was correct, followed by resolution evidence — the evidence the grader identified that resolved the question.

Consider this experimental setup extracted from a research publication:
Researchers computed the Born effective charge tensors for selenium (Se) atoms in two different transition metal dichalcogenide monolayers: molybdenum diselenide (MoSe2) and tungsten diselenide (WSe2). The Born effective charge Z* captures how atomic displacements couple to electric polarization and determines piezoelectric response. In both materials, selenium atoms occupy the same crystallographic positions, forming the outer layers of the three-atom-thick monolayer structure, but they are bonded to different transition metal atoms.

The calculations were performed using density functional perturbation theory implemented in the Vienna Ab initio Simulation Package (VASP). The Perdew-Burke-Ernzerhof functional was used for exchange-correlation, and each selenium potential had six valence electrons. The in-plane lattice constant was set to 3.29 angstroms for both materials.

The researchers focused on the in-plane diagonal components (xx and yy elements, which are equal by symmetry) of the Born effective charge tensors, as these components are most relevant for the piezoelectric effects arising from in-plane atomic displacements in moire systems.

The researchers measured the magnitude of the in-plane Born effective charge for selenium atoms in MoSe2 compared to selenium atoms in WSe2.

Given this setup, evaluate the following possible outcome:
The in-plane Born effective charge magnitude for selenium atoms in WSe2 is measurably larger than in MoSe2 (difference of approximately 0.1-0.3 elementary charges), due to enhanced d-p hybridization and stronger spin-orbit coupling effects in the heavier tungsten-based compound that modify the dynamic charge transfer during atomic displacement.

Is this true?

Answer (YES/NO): NO